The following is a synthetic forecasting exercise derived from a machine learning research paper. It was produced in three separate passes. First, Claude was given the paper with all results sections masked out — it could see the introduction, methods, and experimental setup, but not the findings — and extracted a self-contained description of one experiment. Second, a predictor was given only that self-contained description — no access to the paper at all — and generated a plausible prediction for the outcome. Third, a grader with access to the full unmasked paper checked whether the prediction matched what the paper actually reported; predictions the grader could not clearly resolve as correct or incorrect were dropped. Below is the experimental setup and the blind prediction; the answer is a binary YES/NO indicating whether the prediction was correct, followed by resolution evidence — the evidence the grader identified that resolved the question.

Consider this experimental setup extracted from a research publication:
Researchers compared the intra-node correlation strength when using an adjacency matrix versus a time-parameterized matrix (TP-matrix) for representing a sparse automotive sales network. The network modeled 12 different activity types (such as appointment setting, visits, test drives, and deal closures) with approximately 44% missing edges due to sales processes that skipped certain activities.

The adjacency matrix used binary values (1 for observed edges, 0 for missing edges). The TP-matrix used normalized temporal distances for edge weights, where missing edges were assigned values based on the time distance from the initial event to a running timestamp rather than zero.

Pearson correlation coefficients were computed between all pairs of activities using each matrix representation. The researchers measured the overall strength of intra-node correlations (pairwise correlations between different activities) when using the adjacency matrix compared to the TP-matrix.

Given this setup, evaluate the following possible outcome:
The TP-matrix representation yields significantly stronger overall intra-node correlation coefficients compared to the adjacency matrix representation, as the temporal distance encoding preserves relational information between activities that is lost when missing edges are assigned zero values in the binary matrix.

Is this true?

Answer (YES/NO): YES